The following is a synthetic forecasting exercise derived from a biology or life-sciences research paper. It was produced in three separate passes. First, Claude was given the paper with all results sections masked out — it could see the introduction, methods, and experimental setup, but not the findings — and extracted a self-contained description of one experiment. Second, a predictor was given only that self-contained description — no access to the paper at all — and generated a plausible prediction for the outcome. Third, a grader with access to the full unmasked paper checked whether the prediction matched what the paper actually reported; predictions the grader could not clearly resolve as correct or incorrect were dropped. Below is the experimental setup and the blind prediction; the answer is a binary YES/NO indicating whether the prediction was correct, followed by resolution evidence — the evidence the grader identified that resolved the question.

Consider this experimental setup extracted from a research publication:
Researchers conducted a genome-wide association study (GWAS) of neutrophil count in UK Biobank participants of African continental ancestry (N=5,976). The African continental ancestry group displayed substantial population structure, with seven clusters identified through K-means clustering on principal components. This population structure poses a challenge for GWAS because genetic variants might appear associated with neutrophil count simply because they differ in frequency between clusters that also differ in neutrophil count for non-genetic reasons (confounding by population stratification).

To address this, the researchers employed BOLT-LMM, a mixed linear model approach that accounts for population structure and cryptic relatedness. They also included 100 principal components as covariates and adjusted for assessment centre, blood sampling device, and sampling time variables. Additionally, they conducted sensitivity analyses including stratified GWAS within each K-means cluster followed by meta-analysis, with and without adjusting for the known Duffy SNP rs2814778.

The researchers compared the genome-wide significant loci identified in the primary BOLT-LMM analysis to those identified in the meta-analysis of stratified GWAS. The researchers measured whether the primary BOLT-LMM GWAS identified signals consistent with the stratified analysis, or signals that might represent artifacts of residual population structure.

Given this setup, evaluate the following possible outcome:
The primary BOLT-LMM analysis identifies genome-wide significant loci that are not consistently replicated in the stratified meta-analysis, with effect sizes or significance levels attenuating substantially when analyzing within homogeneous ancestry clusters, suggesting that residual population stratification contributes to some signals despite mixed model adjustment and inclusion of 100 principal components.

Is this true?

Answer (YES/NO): NO